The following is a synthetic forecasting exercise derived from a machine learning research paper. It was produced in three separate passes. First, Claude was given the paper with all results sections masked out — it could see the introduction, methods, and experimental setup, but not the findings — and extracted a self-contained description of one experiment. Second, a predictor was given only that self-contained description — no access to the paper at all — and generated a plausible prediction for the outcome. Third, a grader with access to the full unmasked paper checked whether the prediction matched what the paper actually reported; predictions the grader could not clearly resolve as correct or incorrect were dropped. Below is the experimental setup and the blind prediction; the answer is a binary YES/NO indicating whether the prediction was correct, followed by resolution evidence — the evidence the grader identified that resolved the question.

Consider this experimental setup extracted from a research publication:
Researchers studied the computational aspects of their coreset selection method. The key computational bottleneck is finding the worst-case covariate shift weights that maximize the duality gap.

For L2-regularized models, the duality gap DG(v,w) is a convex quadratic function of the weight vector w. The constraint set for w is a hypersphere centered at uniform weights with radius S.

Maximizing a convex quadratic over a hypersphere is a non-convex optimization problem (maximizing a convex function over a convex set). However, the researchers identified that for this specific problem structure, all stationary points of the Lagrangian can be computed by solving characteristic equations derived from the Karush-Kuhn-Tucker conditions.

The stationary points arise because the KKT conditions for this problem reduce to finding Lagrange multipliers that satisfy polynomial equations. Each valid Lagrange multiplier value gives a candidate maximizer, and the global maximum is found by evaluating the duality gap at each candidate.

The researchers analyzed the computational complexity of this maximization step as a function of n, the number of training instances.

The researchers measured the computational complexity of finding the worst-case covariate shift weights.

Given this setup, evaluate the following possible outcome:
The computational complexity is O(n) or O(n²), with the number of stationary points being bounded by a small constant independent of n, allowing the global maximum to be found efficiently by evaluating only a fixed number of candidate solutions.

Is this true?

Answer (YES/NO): NO